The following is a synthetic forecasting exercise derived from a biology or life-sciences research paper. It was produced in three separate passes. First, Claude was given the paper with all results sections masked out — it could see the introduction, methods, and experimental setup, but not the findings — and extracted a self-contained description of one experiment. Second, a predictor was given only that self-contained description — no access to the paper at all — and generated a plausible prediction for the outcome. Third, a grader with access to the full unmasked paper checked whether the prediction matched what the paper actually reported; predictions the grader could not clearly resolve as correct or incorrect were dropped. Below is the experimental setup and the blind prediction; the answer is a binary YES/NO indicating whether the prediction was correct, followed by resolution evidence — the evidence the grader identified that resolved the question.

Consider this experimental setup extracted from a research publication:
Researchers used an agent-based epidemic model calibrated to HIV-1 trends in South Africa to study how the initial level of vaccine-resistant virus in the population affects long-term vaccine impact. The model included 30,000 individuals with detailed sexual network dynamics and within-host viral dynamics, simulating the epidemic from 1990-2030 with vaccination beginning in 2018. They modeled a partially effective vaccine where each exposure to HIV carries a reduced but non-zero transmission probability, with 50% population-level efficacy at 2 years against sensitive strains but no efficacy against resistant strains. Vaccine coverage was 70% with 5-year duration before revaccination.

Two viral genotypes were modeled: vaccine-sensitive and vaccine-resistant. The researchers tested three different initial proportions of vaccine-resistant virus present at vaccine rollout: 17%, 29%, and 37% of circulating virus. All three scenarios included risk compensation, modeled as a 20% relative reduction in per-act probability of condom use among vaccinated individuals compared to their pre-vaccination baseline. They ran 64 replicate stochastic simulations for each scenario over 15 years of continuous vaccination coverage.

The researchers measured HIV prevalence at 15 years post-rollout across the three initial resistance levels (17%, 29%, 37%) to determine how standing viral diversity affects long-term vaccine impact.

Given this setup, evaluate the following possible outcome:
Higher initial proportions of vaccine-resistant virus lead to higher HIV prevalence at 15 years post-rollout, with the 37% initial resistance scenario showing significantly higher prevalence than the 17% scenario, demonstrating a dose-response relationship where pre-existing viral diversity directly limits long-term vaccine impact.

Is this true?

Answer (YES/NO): YES